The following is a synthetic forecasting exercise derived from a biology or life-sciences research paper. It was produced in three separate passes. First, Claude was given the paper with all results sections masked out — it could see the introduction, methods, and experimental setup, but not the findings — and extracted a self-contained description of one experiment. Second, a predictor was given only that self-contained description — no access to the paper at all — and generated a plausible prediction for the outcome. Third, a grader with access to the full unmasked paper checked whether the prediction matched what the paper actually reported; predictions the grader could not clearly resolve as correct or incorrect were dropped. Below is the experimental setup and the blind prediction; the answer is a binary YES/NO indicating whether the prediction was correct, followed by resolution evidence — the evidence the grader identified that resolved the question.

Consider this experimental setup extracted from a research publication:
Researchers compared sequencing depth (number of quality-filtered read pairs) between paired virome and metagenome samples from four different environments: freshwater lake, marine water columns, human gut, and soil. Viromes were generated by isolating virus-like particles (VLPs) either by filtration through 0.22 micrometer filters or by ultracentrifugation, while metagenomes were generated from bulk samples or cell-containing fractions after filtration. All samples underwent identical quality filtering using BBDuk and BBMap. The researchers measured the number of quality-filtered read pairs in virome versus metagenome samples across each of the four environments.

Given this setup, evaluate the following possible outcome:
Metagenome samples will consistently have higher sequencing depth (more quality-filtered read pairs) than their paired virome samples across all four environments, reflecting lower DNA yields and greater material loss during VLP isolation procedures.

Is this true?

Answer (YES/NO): NO